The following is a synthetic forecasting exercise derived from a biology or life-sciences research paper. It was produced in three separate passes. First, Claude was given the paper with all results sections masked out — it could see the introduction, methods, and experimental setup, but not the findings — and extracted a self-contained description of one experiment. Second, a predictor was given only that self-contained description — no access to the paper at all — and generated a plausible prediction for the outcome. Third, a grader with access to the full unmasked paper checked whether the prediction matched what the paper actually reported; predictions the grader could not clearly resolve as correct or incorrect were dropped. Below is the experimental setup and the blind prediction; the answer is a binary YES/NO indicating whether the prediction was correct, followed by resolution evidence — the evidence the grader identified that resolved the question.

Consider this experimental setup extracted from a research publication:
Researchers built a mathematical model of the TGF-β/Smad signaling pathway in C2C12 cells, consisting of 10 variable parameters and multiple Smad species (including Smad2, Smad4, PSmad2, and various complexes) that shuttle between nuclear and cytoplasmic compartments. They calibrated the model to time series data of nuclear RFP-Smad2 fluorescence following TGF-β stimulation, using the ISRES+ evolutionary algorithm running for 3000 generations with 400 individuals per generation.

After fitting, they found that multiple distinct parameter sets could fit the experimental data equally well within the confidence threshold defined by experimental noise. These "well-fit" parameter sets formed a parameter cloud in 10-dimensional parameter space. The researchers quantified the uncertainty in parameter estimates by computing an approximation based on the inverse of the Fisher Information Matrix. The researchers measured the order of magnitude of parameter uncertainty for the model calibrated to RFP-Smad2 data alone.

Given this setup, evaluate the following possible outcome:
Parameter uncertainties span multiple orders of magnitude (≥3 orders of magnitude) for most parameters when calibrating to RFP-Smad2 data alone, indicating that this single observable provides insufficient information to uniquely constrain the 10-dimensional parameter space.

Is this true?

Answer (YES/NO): YES